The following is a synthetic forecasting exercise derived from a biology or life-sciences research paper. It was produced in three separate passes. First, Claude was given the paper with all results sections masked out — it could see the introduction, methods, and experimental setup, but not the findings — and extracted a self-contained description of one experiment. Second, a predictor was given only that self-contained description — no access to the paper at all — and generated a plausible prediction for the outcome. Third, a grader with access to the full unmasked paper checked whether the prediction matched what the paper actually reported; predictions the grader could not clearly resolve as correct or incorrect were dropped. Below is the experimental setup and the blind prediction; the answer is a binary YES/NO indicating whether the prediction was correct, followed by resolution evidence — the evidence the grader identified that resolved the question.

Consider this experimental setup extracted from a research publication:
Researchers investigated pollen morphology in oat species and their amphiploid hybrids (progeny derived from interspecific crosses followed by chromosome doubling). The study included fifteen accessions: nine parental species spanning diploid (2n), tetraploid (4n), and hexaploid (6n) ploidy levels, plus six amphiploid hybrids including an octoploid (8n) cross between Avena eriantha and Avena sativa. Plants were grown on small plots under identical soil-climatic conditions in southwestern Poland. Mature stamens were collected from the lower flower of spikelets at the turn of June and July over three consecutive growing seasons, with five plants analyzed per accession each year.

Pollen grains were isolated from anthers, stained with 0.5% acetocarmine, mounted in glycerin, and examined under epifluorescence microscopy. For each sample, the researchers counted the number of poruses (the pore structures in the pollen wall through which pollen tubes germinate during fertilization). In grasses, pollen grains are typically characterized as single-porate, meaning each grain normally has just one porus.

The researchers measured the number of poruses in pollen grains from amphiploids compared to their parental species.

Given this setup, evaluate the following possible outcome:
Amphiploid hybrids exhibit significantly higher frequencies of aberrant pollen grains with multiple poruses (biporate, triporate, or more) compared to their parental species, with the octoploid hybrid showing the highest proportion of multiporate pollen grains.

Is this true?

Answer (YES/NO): YES